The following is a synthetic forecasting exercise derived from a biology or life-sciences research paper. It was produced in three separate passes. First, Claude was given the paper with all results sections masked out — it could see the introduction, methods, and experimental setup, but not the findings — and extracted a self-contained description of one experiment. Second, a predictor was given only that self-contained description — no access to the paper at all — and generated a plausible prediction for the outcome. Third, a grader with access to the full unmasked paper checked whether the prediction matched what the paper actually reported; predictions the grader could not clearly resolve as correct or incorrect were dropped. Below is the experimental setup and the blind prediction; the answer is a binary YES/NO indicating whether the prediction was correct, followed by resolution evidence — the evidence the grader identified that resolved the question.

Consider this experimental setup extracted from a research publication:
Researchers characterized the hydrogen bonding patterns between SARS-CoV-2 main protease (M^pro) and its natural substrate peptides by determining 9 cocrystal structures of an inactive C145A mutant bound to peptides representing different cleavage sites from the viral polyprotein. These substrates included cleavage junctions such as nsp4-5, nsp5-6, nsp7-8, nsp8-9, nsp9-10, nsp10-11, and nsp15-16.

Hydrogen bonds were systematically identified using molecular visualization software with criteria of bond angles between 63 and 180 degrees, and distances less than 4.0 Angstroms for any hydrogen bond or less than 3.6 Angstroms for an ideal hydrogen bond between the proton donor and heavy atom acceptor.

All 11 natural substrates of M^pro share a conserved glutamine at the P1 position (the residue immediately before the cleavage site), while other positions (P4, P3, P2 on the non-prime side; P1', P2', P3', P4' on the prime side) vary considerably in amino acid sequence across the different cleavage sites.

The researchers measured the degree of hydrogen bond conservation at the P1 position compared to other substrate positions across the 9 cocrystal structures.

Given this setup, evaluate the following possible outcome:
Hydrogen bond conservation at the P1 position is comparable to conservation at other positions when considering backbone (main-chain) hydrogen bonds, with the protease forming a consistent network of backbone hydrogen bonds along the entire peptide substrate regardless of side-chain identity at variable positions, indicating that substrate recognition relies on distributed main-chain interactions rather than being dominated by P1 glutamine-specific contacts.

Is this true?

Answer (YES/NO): NO